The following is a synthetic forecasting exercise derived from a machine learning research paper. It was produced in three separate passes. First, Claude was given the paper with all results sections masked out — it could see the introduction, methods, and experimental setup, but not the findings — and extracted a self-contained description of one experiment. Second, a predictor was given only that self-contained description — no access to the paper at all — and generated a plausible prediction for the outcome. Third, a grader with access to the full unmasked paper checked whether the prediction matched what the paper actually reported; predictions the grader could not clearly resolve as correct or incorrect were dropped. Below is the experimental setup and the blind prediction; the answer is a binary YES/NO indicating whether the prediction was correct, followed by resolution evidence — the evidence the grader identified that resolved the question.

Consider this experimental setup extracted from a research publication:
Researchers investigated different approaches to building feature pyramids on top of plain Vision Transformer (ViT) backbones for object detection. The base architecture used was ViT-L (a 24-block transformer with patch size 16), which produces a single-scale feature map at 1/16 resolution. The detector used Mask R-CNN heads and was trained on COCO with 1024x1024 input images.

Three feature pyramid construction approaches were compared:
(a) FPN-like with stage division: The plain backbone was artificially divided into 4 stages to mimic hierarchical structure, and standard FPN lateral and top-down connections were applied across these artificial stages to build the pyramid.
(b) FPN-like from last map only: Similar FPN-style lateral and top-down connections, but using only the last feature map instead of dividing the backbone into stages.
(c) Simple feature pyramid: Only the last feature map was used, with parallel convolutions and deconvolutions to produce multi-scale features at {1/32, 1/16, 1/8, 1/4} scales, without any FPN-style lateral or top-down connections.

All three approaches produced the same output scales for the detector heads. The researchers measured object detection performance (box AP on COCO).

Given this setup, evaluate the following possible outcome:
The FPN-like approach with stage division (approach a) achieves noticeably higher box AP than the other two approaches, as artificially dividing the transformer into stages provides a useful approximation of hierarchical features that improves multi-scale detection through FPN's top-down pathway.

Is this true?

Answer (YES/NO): NO